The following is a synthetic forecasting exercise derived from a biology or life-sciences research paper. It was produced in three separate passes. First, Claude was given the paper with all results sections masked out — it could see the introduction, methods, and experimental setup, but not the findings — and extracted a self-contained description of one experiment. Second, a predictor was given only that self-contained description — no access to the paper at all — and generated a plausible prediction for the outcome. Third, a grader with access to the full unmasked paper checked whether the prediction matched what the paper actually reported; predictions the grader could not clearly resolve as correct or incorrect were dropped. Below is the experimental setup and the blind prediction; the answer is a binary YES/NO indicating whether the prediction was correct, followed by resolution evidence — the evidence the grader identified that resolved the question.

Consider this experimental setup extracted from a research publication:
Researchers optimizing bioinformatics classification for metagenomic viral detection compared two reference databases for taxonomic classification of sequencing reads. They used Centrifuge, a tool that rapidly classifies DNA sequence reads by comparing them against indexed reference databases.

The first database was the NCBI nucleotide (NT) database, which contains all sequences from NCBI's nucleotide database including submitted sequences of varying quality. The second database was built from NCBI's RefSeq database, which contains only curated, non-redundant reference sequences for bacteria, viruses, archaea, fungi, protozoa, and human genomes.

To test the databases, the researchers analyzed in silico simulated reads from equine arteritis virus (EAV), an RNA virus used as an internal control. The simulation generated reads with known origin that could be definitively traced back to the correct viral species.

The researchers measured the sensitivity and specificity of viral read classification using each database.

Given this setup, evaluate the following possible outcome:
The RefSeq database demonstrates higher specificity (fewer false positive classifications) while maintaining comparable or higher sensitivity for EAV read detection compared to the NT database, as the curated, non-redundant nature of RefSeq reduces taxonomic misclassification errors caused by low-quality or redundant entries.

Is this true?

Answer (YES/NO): YES